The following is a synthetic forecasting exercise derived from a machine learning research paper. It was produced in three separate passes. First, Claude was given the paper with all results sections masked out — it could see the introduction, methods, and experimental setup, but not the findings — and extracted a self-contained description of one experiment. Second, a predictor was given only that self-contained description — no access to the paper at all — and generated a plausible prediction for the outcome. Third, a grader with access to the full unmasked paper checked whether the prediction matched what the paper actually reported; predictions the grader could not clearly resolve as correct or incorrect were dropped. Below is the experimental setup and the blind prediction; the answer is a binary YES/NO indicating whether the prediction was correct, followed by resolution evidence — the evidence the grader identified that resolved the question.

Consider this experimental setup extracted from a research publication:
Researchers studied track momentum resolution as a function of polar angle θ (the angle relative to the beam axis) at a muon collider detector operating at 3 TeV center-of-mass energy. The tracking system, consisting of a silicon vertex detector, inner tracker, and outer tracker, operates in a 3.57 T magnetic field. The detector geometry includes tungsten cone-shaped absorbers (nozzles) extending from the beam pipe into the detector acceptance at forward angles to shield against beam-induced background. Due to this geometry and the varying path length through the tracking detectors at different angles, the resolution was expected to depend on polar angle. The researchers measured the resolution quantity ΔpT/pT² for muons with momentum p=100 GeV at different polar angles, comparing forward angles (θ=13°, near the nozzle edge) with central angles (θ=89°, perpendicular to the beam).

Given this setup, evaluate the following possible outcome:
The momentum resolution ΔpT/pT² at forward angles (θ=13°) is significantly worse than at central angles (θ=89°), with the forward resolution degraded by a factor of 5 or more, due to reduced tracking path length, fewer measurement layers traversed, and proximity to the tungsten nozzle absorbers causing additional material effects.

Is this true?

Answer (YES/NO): YES